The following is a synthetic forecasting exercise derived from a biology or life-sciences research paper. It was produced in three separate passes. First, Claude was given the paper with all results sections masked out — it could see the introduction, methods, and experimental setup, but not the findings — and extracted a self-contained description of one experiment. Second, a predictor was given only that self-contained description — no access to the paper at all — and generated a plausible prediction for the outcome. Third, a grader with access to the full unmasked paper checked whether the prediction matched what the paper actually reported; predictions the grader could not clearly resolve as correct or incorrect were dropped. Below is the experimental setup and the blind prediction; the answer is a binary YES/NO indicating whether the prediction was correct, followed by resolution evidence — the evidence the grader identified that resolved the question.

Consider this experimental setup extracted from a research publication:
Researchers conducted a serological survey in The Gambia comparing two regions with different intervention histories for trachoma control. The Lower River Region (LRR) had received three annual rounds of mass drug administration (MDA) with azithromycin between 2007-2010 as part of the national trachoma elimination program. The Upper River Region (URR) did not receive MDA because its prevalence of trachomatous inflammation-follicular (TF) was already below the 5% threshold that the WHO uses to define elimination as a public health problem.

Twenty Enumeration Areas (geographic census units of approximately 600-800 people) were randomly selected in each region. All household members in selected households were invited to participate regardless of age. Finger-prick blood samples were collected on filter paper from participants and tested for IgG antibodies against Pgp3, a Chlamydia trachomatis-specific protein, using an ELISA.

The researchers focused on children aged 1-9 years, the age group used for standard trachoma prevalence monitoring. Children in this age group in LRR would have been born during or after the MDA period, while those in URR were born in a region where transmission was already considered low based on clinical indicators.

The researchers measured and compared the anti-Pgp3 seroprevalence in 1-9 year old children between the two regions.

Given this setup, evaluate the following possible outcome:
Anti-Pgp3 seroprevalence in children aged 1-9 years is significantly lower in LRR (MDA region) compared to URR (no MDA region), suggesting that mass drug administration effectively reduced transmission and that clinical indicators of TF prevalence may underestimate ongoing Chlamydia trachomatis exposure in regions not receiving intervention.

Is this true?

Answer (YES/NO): NO